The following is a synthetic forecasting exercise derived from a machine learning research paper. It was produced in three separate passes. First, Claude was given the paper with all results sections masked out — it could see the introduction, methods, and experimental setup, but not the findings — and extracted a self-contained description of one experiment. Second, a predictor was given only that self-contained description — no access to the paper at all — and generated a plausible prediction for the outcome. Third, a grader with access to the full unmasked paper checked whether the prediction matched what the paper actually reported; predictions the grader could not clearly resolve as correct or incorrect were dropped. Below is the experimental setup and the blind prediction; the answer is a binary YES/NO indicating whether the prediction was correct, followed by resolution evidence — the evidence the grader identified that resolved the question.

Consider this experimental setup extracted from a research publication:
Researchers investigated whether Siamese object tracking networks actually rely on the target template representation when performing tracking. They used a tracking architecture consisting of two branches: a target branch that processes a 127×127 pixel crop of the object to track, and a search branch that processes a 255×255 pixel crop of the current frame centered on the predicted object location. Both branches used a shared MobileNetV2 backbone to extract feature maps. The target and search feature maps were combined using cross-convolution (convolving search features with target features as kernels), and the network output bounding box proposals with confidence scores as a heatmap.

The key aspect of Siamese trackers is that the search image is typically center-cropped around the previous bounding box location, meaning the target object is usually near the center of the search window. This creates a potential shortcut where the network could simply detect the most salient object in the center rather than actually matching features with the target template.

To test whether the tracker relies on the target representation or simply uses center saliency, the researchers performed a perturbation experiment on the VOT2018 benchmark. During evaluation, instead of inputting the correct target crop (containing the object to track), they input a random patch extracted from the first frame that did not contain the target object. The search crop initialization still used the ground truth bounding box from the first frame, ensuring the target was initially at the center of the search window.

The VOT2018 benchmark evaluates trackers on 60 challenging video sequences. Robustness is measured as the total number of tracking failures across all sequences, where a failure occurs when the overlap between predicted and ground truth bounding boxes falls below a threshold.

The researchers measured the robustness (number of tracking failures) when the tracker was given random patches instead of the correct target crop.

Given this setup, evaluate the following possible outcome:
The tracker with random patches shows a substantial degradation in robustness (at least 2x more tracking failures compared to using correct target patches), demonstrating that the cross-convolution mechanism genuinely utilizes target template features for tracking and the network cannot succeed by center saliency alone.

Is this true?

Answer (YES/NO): NO